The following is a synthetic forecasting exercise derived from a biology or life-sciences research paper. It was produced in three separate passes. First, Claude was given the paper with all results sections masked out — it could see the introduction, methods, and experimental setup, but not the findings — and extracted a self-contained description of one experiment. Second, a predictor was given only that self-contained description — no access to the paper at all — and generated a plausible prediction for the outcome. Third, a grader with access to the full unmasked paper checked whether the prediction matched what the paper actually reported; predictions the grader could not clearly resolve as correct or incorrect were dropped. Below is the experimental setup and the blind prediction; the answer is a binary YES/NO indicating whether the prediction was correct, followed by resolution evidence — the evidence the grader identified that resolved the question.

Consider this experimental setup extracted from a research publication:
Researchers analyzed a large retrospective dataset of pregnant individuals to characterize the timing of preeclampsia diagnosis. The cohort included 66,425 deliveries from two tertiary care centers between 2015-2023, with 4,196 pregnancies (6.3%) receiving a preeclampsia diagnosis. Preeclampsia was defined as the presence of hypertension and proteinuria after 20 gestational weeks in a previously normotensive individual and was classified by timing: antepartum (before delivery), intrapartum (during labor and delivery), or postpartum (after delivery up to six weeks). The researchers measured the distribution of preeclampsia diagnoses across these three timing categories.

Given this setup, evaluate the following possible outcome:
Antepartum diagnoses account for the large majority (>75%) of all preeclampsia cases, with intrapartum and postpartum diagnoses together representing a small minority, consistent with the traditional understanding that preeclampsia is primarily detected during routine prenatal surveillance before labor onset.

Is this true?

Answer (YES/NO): NO